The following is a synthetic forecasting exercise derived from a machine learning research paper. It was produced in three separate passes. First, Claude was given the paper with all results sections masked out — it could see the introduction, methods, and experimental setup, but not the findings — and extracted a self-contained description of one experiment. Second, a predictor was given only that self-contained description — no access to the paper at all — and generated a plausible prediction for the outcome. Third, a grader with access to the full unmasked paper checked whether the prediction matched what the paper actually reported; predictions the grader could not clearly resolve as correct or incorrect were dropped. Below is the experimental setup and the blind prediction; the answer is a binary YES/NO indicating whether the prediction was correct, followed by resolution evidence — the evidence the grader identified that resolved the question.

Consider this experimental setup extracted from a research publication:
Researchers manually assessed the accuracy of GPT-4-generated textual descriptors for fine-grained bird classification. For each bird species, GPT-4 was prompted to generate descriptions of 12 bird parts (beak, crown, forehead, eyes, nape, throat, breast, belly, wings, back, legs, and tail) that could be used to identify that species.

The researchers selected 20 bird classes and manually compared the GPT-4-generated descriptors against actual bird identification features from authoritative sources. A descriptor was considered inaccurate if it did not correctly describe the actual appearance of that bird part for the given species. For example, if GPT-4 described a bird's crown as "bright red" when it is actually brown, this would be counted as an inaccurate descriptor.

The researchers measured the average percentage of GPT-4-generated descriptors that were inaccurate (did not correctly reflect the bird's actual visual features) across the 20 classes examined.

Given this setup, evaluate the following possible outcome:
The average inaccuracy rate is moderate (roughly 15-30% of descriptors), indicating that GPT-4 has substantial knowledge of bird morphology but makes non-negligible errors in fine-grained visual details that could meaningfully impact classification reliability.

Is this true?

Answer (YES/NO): NO